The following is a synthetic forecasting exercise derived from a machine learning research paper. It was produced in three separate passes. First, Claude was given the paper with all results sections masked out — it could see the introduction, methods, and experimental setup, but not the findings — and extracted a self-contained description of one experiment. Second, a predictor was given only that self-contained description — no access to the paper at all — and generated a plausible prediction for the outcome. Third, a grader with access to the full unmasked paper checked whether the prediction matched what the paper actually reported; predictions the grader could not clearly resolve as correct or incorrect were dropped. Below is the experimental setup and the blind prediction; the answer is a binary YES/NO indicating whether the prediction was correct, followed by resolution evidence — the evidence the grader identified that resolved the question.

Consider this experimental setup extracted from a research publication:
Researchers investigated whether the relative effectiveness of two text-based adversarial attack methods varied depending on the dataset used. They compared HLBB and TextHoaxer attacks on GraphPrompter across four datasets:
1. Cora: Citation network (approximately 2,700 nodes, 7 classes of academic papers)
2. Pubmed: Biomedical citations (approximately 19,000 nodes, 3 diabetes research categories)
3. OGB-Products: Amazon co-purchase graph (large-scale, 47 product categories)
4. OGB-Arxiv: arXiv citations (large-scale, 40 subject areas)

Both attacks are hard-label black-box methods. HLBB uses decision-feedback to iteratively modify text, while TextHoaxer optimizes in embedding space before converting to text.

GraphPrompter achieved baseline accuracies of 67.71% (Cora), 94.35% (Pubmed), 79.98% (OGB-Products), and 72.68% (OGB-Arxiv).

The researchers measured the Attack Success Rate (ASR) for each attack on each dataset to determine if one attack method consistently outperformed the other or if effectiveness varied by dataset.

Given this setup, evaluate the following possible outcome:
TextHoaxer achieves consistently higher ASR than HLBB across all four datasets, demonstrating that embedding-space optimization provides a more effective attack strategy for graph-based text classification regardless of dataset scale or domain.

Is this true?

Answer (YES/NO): NO